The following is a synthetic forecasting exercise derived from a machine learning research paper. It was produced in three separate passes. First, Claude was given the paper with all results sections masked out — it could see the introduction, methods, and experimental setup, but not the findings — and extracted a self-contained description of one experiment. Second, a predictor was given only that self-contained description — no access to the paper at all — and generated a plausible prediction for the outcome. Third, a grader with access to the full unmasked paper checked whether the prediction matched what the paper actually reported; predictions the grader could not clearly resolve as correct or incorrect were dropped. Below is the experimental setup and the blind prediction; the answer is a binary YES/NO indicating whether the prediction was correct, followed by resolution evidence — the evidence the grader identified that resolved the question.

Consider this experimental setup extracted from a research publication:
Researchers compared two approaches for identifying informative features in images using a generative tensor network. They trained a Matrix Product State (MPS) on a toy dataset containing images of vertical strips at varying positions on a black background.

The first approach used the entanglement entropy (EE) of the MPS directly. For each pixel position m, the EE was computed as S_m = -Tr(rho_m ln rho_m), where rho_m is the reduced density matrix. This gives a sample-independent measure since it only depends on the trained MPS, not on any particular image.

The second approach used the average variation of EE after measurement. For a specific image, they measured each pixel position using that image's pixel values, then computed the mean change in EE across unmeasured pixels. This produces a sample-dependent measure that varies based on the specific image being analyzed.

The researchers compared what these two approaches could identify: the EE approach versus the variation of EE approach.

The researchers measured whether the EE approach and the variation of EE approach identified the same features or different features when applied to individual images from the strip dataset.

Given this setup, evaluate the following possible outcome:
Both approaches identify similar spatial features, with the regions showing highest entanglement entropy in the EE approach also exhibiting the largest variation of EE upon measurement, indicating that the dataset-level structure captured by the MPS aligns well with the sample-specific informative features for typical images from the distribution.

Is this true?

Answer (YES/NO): NO